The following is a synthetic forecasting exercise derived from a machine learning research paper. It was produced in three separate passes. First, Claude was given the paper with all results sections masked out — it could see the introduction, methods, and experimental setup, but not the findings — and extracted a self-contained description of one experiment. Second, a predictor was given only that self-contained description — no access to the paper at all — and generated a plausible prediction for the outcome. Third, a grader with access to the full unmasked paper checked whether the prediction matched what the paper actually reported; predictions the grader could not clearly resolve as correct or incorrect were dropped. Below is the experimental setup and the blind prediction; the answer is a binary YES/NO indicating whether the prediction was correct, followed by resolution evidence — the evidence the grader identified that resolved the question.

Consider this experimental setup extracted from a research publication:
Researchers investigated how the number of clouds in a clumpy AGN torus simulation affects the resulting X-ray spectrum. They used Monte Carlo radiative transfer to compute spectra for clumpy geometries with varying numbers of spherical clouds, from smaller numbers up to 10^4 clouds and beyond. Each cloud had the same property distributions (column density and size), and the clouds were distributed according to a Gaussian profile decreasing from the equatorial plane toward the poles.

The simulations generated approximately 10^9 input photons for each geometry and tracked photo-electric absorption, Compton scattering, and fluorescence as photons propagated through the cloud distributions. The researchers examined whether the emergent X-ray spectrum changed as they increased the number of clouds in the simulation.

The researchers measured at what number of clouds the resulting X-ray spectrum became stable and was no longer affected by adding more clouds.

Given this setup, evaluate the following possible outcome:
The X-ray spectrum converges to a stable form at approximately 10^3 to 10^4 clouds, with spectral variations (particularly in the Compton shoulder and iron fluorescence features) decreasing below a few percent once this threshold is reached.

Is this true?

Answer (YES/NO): NO